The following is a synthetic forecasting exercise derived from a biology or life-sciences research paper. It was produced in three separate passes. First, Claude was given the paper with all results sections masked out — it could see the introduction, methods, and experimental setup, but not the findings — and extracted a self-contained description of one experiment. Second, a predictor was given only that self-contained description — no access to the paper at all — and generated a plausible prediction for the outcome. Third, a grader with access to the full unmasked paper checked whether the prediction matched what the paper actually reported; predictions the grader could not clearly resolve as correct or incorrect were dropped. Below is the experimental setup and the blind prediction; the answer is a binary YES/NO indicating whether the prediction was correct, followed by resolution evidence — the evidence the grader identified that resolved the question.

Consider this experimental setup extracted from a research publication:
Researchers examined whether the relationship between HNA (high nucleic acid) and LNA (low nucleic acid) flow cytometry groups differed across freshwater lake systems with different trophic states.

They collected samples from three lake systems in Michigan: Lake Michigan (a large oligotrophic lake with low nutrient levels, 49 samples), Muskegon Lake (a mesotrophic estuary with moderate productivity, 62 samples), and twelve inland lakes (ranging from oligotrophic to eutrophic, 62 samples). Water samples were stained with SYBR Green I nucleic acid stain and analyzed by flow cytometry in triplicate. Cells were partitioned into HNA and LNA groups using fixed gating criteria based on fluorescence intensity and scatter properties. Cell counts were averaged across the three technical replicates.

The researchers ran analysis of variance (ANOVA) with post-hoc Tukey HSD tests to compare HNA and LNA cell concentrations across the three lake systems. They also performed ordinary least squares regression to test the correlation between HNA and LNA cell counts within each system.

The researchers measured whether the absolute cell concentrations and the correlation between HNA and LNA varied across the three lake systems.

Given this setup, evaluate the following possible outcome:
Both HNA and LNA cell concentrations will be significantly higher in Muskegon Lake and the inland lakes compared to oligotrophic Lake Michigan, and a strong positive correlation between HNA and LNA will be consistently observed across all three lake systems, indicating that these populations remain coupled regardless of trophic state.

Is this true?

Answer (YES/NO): NO